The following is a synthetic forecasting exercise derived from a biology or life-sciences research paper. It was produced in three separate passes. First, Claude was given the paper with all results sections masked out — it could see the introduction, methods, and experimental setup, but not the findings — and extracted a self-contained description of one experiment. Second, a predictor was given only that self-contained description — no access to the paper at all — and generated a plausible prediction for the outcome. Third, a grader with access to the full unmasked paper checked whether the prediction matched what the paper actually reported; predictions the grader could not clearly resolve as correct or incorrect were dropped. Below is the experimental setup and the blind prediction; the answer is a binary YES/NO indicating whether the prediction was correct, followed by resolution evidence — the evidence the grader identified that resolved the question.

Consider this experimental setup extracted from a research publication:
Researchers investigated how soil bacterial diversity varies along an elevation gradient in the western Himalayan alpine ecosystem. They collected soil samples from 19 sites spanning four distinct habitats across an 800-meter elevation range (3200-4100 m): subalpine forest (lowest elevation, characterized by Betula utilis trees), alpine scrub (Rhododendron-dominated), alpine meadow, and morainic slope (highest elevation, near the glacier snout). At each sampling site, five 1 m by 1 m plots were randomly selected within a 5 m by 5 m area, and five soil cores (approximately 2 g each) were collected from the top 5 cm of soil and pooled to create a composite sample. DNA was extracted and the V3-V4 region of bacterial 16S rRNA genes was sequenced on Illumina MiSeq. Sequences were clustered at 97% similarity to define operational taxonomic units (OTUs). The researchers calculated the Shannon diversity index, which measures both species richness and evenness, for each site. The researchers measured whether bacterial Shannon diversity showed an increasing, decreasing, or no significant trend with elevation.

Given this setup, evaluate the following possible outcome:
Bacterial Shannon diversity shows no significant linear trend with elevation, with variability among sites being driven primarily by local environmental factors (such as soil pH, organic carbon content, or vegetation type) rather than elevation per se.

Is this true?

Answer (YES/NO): NO